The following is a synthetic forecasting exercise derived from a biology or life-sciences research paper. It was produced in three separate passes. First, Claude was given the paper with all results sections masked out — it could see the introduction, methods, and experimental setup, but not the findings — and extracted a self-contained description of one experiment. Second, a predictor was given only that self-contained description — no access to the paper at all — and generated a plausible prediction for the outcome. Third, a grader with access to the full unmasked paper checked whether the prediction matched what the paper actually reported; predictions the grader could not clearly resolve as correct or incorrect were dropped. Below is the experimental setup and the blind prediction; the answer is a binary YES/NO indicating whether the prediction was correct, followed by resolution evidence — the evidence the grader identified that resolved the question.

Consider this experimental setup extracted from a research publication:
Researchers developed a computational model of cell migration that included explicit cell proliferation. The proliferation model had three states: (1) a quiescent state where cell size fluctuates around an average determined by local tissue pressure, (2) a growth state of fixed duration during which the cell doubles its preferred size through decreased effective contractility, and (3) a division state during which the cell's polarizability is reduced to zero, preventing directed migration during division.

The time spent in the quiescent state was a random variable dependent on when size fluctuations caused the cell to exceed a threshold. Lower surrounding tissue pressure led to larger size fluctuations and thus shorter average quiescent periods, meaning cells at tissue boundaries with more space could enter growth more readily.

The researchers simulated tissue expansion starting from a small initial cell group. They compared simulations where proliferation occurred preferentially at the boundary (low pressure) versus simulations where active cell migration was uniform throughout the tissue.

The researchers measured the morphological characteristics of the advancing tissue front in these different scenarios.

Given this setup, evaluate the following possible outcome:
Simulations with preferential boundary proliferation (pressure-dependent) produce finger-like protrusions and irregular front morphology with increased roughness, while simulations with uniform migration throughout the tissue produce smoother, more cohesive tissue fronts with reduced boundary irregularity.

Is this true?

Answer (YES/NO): YES